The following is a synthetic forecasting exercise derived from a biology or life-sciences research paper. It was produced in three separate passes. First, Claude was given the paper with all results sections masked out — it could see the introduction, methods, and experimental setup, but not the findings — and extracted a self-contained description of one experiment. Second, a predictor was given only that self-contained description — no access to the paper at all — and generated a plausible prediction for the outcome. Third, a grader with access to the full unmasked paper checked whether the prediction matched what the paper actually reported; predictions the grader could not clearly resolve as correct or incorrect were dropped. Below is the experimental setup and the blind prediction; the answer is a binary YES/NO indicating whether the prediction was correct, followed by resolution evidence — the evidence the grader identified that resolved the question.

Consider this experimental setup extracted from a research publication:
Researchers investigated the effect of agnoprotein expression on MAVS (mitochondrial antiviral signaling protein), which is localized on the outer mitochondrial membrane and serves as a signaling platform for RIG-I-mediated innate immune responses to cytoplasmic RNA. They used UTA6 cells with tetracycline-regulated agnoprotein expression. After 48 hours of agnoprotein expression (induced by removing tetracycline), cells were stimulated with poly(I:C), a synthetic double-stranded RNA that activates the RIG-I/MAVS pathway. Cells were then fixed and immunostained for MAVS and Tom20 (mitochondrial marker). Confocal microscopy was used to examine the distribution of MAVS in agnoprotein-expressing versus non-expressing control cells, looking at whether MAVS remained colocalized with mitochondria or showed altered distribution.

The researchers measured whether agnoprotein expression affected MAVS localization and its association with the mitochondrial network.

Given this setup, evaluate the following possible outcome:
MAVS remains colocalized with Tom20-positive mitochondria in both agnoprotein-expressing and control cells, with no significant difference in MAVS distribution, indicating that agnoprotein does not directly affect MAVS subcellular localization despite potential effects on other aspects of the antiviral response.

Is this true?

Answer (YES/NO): YES